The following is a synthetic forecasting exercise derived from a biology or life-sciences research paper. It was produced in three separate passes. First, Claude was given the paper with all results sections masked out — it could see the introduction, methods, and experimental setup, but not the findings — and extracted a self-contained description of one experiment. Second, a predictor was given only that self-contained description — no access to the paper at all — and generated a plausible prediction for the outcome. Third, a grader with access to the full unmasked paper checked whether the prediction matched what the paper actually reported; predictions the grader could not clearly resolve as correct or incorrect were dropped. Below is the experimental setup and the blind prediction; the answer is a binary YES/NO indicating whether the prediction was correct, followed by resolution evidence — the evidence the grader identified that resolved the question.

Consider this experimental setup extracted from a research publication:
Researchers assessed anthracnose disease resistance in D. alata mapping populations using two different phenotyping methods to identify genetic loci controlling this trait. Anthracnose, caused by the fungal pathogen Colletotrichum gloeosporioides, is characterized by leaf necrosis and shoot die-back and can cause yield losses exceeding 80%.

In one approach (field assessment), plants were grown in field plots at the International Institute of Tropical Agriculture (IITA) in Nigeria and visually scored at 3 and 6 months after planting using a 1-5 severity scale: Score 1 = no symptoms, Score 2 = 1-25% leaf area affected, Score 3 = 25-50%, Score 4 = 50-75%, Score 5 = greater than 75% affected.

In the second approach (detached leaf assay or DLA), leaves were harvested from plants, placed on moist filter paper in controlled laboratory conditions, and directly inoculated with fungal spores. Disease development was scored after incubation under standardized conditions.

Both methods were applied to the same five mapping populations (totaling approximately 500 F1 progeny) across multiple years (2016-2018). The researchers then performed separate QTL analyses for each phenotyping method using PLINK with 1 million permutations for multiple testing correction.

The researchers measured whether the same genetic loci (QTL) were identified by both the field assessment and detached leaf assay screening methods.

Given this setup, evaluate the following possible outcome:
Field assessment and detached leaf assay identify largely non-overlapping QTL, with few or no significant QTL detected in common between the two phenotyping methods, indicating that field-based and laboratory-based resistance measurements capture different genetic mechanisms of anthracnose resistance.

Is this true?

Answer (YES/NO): YES